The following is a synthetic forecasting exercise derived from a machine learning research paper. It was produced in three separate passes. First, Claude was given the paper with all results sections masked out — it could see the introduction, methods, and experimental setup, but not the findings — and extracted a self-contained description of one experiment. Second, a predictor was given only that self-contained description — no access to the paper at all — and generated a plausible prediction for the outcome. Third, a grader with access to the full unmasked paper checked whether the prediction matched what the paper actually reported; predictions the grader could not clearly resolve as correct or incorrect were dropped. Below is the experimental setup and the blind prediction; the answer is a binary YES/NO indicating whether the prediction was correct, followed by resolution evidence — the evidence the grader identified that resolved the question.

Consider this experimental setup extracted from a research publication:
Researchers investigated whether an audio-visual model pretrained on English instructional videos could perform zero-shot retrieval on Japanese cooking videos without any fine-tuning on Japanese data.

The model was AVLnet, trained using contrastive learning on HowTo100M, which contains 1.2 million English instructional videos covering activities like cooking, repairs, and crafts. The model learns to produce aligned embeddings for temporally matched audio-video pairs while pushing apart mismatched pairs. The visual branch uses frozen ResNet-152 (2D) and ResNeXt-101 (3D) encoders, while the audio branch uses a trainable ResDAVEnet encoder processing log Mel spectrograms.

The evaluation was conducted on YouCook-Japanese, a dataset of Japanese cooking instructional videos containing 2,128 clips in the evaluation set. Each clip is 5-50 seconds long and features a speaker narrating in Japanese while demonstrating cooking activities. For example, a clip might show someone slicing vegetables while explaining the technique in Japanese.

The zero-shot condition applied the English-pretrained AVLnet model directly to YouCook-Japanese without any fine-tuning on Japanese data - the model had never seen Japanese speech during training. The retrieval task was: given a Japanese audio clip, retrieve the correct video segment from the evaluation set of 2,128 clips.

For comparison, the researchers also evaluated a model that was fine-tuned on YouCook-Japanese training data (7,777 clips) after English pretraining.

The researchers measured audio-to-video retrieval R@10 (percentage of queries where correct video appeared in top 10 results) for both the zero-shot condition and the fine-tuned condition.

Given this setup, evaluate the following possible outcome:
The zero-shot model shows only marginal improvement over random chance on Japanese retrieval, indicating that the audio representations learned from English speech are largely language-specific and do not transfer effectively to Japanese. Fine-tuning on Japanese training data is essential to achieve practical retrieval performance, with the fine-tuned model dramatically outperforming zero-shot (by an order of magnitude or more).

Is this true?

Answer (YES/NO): NO